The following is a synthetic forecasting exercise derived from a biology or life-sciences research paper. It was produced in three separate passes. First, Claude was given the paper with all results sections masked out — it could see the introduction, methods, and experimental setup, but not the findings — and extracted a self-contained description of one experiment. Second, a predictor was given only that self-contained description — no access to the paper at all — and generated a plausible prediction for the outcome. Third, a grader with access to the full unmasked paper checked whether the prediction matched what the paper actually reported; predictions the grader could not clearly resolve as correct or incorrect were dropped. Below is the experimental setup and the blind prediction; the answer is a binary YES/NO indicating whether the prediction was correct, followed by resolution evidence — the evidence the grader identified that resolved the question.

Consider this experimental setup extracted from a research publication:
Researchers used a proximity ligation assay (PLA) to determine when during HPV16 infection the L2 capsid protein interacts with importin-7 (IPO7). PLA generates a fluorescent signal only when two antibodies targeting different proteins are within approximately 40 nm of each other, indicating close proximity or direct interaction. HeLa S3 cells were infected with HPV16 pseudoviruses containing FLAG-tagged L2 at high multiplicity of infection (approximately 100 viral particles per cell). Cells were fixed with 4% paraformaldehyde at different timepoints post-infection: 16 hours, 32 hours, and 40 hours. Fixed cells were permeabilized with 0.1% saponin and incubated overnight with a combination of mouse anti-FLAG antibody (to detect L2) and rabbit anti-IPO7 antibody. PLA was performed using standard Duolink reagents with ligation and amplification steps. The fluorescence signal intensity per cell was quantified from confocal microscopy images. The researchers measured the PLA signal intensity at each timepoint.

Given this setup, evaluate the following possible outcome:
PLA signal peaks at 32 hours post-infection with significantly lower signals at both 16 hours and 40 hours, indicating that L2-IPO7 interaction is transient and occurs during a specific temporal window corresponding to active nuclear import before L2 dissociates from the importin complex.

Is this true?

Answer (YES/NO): NO